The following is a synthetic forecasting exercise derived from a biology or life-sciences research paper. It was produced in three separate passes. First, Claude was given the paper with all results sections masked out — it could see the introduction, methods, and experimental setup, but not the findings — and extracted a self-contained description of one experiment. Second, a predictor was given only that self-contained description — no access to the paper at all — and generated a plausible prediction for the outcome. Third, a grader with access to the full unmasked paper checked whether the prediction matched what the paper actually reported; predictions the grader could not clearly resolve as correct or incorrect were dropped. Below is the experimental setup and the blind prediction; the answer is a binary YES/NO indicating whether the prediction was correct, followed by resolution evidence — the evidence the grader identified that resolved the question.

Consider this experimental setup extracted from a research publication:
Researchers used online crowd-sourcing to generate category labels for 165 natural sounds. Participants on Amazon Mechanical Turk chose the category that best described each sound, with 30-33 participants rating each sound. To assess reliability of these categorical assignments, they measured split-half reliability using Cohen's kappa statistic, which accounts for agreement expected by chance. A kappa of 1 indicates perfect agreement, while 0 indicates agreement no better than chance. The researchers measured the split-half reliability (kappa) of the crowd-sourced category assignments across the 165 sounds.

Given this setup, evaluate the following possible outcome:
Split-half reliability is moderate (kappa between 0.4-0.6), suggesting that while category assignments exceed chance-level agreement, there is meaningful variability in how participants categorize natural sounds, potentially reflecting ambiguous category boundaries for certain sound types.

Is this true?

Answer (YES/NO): NO